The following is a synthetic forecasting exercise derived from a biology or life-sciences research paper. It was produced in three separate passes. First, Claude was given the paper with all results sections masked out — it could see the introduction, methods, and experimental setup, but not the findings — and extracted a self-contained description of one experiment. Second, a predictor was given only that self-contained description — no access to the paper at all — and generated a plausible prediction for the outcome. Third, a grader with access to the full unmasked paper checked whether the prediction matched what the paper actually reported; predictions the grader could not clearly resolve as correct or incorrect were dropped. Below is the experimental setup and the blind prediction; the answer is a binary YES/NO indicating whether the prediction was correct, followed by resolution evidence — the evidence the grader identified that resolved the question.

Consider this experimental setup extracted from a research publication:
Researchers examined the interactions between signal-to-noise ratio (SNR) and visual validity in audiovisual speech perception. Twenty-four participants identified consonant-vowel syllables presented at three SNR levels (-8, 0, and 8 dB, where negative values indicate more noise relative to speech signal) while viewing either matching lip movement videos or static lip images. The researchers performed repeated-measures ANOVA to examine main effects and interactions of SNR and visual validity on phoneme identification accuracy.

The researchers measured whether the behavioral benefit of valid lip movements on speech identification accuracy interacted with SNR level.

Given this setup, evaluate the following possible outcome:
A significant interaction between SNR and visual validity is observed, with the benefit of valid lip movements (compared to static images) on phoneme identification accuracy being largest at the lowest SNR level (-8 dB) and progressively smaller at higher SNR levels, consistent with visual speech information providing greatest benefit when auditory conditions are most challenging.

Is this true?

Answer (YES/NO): NO